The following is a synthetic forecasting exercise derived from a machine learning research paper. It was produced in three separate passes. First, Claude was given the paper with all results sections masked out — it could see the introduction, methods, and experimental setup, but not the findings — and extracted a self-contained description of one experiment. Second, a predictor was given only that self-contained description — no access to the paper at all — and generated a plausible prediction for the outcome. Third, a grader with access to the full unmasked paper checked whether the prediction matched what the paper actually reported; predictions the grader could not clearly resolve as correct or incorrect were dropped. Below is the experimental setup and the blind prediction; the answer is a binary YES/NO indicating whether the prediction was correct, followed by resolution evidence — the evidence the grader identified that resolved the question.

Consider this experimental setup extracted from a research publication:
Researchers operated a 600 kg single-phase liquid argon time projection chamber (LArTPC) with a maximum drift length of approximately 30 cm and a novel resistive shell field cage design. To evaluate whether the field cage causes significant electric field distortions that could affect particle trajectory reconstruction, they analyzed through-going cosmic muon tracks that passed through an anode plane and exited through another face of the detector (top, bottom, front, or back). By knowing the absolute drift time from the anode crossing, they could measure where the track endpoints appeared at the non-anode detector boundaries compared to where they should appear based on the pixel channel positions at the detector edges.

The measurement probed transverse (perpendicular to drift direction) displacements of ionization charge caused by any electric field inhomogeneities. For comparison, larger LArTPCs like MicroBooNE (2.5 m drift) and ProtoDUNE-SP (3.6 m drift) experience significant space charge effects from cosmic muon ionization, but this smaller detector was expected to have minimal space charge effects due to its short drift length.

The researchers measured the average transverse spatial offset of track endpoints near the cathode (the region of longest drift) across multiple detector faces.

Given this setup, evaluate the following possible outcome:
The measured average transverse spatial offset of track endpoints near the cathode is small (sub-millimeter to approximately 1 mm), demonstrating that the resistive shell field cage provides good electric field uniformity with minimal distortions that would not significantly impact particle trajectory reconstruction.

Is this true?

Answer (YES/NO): NO